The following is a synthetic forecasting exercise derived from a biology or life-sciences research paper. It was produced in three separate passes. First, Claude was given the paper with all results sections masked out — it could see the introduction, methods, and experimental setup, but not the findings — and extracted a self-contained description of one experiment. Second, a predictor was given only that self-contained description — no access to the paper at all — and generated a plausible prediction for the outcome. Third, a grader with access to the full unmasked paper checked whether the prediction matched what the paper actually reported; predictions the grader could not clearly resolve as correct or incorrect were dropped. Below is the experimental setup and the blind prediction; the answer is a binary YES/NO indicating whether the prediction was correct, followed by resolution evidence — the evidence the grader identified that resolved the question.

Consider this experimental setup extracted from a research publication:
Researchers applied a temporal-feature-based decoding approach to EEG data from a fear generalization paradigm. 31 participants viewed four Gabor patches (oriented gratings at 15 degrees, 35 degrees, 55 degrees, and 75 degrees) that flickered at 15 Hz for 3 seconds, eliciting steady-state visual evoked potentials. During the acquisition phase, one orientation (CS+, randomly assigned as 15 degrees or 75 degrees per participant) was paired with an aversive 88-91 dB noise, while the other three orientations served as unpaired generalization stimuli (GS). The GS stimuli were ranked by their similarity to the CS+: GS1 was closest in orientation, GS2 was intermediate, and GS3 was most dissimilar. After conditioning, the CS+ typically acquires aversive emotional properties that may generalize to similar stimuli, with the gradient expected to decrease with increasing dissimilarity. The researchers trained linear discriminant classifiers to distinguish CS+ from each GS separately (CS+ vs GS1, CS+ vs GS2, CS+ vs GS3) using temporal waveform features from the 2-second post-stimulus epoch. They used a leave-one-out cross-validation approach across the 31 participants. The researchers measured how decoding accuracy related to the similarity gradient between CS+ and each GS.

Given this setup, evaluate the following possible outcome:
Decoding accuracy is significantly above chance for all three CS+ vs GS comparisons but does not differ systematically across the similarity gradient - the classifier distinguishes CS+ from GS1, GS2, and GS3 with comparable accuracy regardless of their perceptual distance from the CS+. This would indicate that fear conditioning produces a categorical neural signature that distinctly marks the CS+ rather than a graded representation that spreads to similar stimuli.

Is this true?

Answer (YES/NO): YES